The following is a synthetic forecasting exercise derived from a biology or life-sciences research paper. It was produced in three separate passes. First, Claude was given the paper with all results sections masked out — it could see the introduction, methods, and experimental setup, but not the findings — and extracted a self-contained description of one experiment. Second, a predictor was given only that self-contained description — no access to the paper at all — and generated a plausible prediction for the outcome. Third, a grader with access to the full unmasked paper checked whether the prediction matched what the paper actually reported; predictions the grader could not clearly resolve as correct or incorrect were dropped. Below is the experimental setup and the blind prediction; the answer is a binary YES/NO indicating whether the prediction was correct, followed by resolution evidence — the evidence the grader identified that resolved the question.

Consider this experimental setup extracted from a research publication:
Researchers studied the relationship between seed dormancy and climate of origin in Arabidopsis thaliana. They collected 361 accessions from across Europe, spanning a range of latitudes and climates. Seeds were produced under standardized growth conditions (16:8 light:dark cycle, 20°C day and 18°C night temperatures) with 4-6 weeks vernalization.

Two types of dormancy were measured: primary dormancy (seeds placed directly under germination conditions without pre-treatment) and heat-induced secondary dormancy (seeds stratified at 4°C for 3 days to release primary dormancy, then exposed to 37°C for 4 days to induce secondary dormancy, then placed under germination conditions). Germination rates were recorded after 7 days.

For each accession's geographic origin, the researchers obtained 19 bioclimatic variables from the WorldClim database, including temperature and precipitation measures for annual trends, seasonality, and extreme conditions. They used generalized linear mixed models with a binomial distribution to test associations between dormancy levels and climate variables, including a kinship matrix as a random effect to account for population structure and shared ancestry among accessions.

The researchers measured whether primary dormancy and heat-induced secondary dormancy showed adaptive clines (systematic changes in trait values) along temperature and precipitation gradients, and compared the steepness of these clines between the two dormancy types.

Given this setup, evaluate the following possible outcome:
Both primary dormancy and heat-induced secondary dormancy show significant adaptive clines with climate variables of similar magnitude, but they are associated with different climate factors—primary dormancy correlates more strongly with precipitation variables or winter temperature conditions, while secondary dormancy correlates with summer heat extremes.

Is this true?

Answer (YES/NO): NO